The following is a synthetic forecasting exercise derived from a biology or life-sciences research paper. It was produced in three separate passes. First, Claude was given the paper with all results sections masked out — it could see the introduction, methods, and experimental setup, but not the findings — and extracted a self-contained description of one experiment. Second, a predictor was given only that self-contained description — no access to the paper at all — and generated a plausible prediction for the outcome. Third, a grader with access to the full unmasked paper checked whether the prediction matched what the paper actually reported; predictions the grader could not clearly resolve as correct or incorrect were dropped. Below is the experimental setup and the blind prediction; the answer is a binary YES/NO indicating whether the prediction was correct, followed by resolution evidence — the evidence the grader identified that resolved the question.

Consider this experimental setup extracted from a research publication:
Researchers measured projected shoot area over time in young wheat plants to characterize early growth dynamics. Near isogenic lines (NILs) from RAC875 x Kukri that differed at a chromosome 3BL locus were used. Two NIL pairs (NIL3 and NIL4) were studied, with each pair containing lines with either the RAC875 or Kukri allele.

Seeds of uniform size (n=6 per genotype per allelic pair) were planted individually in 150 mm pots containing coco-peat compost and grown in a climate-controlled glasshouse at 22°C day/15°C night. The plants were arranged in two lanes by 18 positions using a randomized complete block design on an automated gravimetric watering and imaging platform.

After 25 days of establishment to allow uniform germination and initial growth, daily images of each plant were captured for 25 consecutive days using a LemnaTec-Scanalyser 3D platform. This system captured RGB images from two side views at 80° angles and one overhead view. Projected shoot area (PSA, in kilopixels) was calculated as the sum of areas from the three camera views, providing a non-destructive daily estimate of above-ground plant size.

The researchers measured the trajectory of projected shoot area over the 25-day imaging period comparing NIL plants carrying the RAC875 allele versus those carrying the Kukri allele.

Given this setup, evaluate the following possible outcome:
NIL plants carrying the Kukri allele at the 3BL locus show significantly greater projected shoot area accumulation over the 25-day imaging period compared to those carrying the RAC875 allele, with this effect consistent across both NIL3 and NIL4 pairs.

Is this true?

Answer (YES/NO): NO